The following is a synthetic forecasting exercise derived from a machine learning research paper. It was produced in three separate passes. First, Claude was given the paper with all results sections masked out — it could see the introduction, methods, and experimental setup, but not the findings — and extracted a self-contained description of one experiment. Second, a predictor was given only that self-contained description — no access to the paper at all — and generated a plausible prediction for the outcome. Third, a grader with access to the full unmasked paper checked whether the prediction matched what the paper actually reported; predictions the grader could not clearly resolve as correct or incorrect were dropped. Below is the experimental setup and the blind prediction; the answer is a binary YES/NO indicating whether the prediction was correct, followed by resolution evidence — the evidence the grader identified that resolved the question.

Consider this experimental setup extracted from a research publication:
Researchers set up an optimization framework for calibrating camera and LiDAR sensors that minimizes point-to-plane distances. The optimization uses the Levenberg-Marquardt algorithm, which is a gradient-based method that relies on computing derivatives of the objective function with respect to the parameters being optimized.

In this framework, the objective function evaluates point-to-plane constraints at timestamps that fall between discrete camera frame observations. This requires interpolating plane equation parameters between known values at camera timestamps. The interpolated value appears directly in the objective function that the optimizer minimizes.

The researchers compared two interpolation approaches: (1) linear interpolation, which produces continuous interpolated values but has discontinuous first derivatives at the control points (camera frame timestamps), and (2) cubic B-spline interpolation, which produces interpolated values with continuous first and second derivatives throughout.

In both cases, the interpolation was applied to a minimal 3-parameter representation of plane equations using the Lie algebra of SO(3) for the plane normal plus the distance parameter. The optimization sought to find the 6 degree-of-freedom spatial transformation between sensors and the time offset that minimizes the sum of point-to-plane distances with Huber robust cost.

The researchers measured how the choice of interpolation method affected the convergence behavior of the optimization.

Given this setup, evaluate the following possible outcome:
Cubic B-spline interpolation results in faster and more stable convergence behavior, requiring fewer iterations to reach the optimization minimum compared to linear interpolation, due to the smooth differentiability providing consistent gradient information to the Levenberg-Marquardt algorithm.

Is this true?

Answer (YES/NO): NO